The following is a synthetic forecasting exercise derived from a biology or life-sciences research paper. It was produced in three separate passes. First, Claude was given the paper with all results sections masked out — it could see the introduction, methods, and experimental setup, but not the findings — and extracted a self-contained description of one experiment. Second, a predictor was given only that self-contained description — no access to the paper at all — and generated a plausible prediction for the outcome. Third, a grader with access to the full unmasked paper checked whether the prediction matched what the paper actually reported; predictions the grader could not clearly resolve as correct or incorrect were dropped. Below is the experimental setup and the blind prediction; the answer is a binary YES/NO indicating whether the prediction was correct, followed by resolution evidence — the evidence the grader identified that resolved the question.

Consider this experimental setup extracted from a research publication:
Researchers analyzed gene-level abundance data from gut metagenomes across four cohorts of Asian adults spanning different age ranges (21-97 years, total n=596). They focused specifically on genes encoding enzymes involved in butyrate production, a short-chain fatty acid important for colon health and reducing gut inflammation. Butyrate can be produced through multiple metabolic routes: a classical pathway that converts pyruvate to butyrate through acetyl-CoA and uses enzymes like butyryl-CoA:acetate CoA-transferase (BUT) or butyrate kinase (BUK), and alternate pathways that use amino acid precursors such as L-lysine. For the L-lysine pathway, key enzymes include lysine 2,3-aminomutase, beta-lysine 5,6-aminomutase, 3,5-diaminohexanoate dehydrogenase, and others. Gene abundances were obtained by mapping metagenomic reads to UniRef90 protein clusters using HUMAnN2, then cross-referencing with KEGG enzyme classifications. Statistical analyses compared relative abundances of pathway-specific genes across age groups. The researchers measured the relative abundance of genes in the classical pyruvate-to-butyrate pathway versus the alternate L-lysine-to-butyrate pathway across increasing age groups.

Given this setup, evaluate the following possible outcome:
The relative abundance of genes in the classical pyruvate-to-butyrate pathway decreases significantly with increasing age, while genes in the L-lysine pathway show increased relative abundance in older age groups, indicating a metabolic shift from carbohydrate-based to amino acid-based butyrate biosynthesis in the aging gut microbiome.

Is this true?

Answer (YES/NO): NO